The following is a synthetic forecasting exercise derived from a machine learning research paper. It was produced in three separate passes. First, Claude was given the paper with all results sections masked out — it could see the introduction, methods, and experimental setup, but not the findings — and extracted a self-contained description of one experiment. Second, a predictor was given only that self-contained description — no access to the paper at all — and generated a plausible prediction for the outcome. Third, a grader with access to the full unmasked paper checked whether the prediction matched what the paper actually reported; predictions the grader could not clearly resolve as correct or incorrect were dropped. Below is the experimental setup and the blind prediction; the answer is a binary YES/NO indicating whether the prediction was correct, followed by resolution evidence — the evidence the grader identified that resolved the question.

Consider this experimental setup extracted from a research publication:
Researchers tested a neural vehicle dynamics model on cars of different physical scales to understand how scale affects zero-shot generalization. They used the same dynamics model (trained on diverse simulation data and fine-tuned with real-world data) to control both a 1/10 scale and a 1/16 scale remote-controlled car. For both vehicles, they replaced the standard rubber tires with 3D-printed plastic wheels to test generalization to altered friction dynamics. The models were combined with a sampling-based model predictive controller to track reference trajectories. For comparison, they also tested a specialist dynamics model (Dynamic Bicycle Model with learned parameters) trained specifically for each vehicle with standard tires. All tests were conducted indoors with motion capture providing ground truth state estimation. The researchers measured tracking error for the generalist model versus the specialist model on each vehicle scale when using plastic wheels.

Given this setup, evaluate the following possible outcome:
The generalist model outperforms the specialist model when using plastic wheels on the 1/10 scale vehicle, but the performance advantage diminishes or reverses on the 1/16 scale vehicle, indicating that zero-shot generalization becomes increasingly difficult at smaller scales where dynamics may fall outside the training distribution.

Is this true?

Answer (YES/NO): NO